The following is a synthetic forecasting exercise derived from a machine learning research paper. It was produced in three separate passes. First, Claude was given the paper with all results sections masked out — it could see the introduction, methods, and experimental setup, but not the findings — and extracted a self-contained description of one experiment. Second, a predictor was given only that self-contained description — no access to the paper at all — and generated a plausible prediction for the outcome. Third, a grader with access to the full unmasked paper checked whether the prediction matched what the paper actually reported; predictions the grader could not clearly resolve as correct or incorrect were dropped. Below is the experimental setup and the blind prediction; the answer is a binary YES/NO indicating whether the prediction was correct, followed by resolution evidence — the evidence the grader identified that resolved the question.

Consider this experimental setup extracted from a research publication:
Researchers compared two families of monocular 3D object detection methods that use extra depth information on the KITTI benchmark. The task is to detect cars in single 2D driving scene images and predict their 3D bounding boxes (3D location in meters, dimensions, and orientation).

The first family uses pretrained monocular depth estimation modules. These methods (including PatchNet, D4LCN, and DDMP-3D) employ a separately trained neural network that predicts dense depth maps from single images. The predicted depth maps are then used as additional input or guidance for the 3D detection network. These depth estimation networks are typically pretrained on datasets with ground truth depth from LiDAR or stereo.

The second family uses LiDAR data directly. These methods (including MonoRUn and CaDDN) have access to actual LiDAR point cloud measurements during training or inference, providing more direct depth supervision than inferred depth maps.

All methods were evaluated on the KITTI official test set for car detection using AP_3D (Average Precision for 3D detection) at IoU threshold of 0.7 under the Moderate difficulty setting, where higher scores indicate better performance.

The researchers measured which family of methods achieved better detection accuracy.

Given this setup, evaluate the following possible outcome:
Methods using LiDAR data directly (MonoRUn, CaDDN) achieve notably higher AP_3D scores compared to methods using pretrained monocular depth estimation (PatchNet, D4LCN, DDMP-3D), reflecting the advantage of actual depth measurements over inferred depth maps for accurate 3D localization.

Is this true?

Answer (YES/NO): NO